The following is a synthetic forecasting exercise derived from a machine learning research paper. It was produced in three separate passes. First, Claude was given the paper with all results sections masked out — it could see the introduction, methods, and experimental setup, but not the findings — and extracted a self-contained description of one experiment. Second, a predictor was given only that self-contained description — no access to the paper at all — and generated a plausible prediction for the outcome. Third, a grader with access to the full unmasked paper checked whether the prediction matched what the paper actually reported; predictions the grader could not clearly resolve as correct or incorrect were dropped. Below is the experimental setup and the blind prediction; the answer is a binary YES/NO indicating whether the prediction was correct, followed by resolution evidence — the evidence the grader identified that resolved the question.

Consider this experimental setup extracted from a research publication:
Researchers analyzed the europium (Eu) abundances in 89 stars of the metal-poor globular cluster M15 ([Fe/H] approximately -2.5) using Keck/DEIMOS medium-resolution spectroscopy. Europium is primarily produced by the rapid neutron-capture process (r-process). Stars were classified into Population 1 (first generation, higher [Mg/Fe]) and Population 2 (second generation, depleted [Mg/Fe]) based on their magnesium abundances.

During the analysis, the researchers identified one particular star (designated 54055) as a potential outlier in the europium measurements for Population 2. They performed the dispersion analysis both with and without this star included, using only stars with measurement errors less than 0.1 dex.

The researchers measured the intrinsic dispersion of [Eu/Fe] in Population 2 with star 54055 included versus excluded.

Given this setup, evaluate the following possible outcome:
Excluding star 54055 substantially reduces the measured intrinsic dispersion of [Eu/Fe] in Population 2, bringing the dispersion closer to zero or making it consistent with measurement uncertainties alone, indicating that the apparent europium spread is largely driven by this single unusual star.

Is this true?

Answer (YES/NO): NO